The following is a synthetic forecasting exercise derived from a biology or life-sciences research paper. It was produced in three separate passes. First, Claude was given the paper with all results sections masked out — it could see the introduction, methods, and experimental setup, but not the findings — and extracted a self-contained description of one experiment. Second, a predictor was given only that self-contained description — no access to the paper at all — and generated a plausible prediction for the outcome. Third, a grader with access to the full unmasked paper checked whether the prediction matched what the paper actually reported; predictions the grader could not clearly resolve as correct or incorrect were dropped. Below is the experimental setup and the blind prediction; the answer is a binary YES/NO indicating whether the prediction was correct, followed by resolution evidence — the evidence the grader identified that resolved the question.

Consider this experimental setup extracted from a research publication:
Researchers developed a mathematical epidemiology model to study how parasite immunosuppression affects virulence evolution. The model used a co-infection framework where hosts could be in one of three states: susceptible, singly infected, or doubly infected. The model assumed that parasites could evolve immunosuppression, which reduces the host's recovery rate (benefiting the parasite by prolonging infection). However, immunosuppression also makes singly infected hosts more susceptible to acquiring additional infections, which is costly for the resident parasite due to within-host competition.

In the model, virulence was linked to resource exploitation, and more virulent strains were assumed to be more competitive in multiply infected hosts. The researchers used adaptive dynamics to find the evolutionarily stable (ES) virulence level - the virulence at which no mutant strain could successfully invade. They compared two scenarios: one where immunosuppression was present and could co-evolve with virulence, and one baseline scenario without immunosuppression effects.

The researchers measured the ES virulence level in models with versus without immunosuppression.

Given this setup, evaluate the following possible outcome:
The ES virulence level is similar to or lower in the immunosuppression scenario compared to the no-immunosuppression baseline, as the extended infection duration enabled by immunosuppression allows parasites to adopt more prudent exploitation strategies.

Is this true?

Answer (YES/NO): NO